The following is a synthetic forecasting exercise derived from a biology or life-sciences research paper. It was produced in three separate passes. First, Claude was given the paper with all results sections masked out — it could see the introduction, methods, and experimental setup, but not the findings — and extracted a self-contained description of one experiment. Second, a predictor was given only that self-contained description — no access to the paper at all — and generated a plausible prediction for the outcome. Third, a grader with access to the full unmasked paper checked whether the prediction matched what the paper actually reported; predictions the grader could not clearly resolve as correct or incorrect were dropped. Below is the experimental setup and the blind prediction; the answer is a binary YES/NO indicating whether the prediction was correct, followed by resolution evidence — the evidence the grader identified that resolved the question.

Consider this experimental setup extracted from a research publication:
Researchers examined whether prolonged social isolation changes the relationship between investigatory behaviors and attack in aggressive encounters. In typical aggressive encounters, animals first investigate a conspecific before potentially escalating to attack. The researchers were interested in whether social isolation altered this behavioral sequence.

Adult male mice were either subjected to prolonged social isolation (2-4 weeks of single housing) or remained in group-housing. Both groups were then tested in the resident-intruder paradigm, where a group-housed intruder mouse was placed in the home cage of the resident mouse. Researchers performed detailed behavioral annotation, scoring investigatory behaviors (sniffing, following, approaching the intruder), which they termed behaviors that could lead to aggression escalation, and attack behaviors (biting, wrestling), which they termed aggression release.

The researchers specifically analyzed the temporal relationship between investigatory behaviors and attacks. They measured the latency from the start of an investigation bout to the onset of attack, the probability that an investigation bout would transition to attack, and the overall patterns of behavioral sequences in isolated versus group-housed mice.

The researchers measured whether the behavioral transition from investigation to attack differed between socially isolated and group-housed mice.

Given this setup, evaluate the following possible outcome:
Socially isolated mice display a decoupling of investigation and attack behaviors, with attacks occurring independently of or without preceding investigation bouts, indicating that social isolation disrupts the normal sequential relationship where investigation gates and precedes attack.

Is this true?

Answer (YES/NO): NO